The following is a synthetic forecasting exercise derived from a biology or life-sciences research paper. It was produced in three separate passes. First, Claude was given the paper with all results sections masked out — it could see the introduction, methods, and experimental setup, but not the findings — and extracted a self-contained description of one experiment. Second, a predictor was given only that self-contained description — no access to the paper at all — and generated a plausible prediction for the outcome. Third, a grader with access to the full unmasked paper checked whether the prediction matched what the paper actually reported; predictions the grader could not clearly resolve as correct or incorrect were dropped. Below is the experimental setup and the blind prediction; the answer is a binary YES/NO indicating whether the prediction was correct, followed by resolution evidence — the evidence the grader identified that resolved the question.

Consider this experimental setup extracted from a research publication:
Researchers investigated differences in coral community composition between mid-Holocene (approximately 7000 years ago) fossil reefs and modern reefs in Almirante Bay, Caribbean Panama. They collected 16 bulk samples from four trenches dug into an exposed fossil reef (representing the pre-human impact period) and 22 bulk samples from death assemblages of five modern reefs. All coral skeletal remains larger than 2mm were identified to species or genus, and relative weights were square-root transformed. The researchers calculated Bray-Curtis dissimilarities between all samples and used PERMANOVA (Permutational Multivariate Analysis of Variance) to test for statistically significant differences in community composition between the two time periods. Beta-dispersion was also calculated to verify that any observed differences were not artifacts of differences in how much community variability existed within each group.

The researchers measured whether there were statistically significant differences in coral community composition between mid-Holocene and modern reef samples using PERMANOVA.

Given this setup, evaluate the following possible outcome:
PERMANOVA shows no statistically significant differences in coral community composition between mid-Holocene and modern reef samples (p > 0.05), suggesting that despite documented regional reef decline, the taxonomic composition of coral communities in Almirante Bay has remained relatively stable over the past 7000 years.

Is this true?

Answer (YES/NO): NO